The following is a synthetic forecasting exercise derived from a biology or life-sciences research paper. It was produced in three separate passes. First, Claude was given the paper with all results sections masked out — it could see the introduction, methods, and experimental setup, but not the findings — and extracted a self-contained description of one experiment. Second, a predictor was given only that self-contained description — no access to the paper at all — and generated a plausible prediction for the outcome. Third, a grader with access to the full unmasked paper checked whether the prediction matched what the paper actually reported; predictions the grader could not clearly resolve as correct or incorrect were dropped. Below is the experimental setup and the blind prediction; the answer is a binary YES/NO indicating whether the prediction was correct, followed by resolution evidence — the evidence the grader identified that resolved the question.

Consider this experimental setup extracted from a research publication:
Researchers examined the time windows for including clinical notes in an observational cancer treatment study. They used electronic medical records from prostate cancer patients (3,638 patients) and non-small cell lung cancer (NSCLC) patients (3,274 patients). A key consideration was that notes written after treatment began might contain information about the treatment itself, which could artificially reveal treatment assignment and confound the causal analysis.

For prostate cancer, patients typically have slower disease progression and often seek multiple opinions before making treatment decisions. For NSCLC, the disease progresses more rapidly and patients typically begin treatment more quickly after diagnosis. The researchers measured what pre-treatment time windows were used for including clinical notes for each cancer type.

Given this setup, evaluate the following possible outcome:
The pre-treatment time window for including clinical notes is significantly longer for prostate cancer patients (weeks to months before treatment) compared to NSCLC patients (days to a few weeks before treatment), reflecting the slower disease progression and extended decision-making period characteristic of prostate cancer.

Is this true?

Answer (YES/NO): NO